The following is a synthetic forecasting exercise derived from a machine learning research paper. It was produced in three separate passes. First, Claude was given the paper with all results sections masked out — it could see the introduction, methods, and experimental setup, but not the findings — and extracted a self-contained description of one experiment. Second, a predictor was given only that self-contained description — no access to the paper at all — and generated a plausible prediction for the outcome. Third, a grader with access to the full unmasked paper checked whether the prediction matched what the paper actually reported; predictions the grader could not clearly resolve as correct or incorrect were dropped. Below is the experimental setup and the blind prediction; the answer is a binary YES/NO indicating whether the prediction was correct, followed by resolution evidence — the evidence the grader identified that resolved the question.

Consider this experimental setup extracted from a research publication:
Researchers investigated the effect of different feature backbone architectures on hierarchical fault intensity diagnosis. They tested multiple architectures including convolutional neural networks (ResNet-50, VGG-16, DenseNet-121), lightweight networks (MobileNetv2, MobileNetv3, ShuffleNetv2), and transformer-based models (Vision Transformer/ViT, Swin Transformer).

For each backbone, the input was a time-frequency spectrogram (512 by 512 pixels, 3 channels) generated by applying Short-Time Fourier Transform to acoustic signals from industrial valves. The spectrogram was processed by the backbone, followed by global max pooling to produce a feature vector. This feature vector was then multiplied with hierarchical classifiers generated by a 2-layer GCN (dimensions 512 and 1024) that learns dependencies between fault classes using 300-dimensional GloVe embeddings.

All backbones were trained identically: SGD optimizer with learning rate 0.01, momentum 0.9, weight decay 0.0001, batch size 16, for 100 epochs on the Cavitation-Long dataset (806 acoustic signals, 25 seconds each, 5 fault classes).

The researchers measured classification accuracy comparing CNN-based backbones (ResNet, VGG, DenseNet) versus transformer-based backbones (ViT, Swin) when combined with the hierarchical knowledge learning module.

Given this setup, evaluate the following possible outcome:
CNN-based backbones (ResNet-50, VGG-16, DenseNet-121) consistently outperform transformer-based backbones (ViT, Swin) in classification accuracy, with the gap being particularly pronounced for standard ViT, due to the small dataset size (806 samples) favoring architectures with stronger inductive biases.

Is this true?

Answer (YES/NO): NO